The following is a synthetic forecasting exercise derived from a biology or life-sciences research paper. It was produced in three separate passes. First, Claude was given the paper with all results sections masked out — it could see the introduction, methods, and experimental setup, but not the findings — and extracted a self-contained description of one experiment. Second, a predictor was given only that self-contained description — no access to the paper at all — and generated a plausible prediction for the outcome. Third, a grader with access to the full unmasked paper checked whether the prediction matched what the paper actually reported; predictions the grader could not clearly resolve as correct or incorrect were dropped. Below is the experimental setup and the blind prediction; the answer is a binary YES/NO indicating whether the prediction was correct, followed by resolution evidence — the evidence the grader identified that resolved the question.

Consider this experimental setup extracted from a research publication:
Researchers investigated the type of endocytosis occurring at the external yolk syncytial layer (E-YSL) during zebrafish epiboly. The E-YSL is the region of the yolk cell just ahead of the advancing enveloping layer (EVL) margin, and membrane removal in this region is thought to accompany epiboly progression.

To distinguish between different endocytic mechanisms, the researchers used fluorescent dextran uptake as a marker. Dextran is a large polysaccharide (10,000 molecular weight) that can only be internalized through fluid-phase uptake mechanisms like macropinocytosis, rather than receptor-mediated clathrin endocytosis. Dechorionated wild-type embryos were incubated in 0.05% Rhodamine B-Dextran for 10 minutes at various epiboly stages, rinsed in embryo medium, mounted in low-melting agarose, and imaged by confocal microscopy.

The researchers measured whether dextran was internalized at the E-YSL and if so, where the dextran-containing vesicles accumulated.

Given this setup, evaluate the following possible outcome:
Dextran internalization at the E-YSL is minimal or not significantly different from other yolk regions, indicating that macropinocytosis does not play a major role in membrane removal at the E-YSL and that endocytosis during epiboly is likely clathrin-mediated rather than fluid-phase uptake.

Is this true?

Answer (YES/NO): NO